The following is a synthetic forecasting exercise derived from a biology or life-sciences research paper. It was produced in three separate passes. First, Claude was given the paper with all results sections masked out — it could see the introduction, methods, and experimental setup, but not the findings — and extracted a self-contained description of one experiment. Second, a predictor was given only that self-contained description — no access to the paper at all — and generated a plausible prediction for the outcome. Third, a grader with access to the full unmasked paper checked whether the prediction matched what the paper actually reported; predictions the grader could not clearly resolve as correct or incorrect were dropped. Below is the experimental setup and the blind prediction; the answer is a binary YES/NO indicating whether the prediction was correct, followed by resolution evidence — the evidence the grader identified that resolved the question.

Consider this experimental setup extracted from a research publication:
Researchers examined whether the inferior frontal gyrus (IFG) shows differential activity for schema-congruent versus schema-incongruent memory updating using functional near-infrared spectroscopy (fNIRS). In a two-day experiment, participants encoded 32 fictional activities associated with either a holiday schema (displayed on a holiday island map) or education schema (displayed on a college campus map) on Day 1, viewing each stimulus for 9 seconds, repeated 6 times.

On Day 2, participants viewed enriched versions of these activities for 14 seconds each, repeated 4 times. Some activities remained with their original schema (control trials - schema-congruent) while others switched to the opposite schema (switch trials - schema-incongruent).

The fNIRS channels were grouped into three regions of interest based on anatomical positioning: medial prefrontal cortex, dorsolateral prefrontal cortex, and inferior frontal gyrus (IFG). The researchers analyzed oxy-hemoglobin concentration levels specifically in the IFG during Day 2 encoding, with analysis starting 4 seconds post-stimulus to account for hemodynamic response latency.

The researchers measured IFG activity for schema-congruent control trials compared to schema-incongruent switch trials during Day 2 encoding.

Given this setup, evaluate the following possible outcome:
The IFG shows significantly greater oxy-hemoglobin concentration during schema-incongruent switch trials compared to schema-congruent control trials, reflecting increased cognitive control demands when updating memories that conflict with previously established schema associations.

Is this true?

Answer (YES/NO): NO